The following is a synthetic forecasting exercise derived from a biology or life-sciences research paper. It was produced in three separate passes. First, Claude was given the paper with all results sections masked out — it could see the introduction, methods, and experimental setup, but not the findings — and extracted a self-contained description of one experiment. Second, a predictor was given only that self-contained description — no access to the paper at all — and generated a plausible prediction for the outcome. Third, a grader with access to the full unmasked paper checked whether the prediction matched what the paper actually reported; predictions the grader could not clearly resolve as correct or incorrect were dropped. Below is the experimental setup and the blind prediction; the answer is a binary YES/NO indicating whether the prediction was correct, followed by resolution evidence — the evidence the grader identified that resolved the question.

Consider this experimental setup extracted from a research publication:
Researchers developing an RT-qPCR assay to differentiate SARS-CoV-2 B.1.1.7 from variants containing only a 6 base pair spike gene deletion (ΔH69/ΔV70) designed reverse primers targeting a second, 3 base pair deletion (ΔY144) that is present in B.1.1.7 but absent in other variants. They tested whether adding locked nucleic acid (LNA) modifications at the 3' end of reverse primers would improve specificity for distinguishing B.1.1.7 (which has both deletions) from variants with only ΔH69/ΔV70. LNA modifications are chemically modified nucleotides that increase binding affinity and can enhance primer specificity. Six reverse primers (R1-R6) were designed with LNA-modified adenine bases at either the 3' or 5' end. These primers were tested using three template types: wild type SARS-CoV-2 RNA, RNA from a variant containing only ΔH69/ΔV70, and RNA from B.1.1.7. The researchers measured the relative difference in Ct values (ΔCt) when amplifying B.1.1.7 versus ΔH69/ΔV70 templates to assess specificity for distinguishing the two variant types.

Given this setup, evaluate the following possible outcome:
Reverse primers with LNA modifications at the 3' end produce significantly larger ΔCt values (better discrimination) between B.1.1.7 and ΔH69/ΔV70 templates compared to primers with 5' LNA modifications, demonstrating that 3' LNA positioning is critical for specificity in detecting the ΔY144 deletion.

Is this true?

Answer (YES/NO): NO